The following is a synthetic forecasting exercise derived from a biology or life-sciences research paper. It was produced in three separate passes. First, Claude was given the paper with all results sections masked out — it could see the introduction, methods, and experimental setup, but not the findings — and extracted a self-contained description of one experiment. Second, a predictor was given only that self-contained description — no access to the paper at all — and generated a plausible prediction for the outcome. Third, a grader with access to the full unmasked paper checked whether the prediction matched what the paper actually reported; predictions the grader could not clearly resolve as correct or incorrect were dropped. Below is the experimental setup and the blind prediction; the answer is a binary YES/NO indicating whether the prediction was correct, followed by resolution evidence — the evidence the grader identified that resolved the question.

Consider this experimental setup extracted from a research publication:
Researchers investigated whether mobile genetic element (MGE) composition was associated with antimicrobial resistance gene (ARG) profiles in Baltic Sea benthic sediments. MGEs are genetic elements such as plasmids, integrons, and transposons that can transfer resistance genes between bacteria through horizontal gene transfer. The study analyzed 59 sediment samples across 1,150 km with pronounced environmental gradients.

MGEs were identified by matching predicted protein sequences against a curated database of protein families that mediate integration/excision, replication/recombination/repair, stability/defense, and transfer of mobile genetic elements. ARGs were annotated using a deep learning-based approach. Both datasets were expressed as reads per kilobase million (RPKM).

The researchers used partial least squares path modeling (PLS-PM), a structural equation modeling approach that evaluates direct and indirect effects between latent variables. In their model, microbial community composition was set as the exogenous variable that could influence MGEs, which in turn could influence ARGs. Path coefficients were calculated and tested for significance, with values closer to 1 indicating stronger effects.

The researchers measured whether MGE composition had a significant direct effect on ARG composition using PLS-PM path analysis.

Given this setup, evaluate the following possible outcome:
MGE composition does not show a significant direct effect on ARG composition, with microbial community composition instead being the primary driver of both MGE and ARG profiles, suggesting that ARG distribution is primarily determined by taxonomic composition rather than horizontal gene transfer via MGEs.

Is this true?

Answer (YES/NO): NO